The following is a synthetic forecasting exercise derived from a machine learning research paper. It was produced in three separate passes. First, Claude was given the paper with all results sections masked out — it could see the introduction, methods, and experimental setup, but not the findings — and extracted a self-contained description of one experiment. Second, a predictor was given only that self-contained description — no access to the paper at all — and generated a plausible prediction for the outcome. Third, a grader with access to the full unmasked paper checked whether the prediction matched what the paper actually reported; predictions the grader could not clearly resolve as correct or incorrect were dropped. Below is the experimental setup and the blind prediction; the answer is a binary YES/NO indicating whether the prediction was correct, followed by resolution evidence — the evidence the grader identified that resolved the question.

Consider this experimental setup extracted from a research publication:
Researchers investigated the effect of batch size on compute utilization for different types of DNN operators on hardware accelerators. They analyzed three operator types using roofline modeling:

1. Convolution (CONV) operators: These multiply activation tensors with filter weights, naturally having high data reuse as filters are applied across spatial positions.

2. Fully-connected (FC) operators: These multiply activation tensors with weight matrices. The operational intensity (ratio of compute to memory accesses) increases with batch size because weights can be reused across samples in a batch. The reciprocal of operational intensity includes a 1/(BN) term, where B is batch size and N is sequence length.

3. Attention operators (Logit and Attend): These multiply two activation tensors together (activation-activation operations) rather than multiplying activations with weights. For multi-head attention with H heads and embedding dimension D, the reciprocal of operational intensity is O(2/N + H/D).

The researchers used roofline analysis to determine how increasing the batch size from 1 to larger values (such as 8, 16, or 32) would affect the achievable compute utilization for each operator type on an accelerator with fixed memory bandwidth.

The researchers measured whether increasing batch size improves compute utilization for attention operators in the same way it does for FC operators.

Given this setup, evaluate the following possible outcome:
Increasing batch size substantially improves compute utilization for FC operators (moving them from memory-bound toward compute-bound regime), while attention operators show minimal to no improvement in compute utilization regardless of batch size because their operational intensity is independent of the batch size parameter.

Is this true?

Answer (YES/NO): YES